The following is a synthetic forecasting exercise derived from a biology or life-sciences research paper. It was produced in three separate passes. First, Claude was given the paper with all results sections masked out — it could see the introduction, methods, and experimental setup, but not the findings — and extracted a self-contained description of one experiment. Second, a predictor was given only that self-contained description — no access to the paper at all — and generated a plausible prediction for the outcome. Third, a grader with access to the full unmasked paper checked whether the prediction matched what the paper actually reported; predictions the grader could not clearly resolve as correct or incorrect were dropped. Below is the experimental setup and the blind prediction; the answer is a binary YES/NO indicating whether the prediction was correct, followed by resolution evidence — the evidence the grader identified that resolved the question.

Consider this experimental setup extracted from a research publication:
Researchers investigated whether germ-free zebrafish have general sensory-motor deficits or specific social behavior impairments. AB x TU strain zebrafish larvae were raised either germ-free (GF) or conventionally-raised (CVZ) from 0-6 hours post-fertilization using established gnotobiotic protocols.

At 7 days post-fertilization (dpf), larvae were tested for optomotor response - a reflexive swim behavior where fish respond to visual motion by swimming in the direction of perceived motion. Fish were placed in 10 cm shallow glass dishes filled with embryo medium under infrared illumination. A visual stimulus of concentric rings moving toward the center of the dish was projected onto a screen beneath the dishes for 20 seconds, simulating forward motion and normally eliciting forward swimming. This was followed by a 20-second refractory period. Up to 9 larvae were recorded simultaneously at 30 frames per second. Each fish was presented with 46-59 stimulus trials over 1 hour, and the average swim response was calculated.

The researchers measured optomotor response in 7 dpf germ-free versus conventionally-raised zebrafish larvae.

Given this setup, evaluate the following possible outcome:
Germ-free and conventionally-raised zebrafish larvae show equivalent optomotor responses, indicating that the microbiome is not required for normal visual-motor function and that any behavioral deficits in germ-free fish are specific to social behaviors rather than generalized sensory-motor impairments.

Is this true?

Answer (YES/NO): YES